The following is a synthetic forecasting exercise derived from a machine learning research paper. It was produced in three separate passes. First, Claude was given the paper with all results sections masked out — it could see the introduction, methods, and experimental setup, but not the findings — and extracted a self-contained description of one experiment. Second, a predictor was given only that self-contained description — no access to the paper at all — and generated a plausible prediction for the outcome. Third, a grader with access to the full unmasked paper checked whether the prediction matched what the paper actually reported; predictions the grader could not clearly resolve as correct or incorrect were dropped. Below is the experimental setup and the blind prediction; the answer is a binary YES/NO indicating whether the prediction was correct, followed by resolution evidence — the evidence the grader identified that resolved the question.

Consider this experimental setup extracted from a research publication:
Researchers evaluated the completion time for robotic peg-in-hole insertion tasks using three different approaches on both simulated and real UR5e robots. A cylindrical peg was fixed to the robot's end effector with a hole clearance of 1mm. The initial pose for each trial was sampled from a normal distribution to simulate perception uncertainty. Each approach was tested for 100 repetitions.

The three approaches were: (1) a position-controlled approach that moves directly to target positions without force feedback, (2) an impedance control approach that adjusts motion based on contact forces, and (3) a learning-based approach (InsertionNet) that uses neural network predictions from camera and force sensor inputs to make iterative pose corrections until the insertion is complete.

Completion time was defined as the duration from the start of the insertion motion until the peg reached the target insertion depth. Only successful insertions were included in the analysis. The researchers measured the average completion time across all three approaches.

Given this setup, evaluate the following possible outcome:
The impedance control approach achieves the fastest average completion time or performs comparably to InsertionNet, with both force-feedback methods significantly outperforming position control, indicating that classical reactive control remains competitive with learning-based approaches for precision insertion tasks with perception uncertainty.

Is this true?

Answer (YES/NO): NO